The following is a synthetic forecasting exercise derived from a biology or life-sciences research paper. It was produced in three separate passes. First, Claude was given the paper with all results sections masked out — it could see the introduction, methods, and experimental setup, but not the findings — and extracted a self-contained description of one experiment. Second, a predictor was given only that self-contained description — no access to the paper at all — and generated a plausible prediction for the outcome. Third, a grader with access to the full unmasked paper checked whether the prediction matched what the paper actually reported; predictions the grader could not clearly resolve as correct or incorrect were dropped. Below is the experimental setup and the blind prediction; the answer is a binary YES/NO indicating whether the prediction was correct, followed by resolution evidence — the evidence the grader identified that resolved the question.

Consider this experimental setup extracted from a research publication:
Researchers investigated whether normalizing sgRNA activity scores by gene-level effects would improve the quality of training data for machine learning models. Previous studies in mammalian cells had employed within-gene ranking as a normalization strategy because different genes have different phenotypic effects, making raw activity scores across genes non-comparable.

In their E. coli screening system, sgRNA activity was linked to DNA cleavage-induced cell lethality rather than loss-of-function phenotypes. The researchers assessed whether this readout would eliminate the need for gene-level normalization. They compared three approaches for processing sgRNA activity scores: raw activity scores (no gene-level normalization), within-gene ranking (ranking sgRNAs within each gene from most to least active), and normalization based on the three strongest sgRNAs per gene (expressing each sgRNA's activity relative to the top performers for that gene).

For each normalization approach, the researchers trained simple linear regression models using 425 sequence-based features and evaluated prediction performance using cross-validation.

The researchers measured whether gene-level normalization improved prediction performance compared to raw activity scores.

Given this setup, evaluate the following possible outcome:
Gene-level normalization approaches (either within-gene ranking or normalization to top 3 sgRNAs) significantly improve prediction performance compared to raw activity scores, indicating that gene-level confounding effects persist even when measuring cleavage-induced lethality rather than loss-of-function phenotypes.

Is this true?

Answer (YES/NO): NO